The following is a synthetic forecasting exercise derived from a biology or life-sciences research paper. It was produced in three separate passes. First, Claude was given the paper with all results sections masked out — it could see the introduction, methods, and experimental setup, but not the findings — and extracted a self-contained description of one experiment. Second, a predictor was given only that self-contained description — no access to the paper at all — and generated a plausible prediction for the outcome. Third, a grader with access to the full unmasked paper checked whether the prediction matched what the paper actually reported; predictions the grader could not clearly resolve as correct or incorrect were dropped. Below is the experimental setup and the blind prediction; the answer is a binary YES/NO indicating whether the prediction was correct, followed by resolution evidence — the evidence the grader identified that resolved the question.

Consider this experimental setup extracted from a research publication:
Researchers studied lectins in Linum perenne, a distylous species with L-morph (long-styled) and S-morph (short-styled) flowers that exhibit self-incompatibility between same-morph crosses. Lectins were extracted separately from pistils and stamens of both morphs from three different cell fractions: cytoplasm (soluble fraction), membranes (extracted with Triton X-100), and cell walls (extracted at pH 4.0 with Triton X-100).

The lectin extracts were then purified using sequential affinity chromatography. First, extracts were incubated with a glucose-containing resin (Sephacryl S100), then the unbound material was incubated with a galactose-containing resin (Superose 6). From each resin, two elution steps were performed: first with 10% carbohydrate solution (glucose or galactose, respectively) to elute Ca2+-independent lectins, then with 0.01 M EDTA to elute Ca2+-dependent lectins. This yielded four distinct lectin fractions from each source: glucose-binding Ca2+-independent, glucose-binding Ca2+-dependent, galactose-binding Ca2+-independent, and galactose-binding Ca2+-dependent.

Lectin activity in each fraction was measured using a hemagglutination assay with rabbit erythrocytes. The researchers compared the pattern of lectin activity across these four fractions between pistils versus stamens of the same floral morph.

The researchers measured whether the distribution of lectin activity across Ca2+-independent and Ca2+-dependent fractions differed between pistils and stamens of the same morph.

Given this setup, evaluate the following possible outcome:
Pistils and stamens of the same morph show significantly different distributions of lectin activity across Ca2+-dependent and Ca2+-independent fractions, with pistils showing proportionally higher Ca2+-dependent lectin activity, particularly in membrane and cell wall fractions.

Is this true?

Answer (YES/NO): NO